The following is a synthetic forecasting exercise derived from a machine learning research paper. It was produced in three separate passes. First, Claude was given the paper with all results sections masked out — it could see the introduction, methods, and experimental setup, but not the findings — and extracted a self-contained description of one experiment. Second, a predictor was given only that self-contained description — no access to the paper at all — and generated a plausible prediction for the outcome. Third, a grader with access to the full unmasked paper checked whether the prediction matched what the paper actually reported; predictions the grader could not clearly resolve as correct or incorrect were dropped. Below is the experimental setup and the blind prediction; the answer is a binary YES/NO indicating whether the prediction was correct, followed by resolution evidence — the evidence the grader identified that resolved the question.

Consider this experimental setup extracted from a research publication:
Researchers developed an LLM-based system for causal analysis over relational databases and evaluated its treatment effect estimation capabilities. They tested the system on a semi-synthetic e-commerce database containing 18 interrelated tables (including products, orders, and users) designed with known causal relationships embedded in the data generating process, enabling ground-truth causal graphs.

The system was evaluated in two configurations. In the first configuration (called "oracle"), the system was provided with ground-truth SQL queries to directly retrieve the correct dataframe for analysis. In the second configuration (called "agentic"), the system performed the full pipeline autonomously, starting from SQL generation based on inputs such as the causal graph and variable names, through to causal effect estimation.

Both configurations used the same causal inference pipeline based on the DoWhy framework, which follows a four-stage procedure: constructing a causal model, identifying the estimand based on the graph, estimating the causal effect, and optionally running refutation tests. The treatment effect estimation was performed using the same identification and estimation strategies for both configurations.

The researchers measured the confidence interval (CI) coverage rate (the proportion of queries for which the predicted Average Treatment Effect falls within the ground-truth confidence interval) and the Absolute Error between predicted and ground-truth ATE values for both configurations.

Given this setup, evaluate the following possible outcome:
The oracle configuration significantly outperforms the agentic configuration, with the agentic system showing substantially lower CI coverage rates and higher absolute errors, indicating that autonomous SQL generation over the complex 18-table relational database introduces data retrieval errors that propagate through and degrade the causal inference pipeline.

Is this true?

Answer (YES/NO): NO